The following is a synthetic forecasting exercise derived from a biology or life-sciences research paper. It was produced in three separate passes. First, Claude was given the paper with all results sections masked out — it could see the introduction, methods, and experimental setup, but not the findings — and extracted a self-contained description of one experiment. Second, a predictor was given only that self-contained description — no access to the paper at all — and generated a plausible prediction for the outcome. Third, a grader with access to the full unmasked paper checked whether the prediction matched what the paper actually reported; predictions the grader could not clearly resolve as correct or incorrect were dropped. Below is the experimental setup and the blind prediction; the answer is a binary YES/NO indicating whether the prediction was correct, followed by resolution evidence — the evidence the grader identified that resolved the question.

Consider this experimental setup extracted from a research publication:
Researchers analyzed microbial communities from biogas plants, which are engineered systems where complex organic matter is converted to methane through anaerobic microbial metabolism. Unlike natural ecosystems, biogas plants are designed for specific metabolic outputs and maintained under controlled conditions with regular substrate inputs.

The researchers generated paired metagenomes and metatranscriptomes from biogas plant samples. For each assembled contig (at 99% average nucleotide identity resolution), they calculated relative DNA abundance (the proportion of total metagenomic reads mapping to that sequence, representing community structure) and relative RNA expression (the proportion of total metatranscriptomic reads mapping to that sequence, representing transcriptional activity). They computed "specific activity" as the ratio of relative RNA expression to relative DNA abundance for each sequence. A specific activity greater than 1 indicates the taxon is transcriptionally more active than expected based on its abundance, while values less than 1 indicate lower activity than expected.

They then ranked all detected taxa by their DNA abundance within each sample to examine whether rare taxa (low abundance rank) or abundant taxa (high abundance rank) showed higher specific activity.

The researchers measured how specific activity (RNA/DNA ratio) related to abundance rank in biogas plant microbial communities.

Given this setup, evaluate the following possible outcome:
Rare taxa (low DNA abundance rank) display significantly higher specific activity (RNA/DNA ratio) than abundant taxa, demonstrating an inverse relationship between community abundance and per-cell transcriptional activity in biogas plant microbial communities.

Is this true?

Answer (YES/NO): YES